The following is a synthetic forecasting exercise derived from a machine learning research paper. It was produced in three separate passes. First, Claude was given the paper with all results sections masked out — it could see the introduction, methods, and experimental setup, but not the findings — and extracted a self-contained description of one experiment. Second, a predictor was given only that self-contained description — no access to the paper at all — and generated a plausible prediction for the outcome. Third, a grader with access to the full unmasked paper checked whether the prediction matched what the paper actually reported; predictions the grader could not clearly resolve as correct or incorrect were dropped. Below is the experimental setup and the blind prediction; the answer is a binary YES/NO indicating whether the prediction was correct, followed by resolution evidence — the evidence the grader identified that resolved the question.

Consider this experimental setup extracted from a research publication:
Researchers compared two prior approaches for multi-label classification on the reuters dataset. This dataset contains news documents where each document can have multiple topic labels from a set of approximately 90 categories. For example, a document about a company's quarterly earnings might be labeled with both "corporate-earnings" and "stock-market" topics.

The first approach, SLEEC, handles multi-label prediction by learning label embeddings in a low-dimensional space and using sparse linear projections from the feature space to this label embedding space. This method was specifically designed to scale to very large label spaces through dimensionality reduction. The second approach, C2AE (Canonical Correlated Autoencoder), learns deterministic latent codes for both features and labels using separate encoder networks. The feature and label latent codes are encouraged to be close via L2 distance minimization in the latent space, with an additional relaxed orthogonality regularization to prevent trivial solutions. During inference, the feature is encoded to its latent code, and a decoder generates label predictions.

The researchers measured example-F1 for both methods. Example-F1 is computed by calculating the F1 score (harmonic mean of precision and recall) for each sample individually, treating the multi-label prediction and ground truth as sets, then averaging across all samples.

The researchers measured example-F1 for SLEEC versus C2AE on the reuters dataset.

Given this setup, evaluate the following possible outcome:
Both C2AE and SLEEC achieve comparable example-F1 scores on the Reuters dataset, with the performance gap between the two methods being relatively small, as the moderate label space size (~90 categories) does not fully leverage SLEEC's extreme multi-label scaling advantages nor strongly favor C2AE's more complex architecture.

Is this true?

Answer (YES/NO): NO